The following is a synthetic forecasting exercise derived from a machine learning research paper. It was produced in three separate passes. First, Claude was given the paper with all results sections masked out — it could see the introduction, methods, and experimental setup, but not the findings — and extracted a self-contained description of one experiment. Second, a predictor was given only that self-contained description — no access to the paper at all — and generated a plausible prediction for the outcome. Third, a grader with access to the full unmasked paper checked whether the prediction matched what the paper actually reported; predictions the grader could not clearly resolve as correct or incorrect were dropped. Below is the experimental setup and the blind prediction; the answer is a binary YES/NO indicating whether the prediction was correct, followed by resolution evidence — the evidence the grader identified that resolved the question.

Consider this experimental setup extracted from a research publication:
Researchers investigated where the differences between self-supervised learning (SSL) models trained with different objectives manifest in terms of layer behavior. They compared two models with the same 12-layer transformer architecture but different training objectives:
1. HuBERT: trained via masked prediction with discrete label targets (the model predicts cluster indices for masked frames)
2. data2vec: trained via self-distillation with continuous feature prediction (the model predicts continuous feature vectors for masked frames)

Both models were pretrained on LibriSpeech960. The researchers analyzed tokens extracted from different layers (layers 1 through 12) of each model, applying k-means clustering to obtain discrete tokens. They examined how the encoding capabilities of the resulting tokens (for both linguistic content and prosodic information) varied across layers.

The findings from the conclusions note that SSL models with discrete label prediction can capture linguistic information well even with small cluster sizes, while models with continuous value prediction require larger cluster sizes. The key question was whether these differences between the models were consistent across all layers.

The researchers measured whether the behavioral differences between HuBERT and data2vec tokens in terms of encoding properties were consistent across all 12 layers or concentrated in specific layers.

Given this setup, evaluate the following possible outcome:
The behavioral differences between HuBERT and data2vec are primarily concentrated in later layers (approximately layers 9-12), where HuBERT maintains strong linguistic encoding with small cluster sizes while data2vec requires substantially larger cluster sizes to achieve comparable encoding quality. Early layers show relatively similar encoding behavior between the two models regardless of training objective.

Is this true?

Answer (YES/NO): NO